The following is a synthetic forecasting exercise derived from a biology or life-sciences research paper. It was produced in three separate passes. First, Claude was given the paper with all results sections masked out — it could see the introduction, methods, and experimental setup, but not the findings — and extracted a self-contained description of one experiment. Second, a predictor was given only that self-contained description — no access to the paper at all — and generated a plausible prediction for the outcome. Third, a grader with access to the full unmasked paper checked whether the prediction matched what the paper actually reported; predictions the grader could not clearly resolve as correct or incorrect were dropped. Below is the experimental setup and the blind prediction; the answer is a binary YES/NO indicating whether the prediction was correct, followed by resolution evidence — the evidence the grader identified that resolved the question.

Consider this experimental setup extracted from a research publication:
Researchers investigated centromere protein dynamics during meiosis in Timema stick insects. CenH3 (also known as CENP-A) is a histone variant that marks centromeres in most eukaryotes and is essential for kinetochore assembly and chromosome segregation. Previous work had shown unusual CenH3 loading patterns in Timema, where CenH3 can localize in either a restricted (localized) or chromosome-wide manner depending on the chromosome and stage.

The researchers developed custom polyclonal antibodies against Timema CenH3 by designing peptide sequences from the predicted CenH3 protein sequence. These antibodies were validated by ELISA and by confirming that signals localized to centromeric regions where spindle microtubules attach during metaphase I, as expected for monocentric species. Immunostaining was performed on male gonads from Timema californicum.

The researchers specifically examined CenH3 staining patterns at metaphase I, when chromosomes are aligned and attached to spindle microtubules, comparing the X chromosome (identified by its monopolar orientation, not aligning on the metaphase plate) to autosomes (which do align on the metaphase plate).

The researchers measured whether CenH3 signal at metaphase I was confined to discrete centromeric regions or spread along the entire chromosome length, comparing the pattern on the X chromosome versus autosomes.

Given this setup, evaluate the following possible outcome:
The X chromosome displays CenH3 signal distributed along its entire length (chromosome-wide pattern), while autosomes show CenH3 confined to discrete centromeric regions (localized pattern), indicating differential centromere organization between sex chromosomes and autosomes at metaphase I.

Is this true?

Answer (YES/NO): YES